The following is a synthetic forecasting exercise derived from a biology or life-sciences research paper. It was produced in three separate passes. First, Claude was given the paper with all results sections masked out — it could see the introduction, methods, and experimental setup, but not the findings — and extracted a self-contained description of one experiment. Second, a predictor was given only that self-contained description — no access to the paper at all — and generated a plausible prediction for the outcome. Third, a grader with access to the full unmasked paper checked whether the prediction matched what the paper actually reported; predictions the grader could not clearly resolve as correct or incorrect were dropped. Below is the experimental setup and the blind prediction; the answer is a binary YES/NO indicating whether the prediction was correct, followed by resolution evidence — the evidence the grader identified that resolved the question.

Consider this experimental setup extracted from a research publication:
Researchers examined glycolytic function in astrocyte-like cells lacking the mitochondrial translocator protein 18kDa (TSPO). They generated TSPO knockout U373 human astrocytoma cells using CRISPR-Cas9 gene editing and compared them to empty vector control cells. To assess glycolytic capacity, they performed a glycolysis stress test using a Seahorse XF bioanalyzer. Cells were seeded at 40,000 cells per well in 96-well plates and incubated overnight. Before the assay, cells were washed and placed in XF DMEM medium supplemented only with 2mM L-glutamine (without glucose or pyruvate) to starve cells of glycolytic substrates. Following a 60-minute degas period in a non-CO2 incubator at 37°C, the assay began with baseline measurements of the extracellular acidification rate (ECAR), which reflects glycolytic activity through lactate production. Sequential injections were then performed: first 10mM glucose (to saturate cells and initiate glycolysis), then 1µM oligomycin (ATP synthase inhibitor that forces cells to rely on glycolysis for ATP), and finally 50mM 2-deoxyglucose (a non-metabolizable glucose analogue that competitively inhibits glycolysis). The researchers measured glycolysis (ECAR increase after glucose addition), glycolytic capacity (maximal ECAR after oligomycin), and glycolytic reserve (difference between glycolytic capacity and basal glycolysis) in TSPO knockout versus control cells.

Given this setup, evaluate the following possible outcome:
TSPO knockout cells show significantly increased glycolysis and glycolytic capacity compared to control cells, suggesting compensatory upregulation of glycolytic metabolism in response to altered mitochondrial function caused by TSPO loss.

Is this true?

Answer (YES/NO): NO